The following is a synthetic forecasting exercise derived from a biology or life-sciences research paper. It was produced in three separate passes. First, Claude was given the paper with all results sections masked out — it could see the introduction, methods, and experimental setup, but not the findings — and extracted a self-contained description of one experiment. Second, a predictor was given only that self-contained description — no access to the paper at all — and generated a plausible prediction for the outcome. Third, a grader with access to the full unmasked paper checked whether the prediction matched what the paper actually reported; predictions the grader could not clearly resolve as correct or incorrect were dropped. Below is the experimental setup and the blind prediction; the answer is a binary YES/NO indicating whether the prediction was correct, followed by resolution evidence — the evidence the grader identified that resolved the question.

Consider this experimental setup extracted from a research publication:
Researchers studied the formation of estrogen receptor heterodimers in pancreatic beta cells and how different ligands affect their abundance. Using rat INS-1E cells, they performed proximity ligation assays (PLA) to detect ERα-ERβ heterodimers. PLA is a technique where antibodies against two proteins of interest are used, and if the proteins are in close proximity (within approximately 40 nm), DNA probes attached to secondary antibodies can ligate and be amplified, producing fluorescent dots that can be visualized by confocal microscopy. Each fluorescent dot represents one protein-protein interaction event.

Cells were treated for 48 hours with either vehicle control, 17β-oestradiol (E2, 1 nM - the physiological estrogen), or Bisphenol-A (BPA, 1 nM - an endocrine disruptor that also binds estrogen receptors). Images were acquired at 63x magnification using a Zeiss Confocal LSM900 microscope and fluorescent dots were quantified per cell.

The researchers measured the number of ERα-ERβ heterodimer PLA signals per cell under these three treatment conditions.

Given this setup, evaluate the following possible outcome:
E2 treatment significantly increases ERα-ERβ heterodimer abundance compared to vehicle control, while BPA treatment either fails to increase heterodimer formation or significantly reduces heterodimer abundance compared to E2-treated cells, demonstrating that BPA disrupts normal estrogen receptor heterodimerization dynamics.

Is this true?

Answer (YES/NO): YES